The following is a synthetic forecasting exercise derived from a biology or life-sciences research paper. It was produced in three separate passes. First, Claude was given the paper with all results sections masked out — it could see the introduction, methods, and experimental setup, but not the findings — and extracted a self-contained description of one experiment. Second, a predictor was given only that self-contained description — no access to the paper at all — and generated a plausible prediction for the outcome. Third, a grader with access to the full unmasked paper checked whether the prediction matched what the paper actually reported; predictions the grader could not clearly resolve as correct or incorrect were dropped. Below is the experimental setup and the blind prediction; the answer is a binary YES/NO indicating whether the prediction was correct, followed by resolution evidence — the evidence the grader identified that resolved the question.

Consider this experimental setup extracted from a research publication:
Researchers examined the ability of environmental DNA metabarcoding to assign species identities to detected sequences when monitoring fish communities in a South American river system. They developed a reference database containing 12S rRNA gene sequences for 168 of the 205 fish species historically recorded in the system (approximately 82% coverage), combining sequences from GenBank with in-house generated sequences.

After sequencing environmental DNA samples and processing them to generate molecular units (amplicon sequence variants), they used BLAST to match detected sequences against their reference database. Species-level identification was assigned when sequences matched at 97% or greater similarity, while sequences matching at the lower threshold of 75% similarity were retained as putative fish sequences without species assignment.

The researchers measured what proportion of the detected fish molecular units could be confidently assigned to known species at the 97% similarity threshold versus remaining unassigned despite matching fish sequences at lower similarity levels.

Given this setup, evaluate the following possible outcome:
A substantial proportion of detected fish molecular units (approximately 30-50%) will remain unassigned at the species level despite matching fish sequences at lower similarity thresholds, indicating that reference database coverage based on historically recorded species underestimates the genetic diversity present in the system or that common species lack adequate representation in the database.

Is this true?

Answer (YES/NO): YES